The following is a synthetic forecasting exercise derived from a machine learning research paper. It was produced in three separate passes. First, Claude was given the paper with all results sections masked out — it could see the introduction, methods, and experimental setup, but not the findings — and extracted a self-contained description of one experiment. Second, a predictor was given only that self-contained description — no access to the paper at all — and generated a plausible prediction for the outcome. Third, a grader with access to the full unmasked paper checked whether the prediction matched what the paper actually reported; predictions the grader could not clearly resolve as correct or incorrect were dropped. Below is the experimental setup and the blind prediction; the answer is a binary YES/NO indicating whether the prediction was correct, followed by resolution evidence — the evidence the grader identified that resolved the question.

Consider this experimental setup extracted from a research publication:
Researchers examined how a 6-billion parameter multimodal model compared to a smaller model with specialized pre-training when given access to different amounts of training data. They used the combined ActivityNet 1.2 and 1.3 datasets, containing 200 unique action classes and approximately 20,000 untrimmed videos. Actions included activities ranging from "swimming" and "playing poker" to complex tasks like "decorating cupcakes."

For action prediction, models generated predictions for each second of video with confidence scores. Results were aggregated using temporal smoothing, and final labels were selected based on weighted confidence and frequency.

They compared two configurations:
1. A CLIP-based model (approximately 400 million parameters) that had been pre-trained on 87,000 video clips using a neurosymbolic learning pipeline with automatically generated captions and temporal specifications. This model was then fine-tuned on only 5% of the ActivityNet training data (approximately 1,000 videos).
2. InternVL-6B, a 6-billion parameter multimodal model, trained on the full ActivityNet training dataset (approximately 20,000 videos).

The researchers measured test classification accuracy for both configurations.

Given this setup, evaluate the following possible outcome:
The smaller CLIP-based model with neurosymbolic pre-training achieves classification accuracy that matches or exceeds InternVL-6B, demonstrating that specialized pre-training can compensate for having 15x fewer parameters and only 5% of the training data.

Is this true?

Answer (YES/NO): NO